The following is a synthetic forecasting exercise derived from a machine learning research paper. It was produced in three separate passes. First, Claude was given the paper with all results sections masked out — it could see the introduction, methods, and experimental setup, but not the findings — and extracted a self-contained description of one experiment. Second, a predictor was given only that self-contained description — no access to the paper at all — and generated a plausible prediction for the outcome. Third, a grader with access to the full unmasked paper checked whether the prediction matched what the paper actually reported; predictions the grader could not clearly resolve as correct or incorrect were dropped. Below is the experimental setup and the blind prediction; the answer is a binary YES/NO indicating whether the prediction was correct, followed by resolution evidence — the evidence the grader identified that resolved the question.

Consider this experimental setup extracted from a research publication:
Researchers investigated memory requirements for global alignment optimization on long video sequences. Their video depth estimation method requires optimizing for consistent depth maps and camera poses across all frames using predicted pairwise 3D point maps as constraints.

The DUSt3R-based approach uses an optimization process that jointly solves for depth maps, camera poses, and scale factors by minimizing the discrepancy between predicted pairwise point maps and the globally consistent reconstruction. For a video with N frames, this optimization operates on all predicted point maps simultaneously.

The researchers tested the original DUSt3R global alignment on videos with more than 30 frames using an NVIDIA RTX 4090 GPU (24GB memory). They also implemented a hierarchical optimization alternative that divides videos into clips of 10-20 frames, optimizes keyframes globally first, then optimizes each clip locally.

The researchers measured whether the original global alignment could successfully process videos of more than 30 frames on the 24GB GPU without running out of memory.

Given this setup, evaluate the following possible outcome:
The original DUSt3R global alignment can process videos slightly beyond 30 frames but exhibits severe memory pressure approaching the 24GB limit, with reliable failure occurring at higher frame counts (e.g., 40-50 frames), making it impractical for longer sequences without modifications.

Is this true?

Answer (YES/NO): NO